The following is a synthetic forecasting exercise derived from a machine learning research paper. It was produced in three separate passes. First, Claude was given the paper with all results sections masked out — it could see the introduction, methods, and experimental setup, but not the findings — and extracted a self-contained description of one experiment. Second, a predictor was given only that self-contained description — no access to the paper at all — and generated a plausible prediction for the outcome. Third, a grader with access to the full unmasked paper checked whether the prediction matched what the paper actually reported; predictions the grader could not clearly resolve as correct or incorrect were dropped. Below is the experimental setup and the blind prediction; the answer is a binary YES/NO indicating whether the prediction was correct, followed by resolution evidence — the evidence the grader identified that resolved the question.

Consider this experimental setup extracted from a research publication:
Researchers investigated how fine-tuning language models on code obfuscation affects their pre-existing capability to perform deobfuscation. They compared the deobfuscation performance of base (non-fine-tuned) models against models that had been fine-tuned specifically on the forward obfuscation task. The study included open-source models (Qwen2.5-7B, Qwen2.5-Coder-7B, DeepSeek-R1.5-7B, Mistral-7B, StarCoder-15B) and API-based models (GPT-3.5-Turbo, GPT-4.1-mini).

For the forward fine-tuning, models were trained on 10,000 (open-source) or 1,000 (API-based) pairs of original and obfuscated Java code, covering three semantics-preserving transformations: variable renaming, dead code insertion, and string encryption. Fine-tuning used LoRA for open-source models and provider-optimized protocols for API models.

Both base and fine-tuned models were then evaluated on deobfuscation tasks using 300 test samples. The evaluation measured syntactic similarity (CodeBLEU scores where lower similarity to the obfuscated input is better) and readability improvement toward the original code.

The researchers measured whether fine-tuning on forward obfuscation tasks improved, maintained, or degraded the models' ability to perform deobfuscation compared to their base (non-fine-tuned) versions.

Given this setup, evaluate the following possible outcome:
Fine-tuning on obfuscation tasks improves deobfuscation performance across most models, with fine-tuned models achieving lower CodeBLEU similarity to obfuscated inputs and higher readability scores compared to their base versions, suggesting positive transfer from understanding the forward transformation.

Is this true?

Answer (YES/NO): NO